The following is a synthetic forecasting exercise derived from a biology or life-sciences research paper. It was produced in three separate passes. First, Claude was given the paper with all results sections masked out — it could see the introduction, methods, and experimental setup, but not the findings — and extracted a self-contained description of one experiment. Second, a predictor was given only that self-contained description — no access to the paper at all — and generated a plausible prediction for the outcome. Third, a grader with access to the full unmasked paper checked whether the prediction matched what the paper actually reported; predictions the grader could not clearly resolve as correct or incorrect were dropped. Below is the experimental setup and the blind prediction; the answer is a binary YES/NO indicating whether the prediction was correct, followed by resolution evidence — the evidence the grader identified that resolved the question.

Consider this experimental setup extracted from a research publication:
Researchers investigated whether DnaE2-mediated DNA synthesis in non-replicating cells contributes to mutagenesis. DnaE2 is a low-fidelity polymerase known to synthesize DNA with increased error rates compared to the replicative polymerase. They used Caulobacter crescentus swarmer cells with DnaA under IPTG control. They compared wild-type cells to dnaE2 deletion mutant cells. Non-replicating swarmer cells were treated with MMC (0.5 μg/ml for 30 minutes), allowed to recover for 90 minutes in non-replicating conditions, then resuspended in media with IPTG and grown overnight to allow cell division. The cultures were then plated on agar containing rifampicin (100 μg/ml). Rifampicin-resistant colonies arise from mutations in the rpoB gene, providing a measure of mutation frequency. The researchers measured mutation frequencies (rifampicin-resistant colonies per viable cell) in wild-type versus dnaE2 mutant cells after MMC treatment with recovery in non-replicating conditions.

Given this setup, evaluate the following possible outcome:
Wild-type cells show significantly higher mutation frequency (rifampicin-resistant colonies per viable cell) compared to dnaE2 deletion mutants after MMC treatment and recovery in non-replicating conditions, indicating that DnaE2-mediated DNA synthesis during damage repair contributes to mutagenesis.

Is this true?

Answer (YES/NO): YES